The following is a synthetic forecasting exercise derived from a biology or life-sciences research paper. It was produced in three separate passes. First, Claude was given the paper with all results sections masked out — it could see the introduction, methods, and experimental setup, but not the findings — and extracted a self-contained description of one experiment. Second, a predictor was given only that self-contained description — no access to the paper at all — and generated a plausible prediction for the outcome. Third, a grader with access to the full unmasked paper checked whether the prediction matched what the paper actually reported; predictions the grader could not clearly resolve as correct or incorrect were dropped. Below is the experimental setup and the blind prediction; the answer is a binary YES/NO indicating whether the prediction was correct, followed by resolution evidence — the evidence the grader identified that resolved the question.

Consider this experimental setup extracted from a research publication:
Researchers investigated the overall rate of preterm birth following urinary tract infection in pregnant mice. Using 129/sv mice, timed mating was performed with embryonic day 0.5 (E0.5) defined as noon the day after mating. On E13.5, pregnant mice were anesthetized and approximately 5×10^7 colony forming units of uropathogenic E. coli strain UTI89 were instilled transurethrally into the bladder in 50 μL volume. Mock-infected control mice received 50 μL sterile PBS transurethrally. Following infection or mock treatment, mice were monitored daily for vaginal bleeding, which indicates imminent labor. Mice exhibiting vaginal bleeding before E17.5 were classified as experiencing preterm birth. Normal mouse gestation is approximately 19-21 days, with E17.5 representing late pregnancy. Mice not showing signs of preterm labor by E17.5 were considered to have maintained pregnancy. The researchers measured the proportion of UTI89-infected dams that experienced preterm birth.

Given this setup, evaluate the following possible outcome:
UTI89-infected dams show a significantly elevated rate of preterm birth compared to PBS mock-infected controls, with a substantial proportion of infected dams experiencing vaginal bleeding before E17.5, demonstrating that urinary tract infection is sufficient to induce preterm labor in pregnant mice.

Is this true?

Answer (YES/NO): YES